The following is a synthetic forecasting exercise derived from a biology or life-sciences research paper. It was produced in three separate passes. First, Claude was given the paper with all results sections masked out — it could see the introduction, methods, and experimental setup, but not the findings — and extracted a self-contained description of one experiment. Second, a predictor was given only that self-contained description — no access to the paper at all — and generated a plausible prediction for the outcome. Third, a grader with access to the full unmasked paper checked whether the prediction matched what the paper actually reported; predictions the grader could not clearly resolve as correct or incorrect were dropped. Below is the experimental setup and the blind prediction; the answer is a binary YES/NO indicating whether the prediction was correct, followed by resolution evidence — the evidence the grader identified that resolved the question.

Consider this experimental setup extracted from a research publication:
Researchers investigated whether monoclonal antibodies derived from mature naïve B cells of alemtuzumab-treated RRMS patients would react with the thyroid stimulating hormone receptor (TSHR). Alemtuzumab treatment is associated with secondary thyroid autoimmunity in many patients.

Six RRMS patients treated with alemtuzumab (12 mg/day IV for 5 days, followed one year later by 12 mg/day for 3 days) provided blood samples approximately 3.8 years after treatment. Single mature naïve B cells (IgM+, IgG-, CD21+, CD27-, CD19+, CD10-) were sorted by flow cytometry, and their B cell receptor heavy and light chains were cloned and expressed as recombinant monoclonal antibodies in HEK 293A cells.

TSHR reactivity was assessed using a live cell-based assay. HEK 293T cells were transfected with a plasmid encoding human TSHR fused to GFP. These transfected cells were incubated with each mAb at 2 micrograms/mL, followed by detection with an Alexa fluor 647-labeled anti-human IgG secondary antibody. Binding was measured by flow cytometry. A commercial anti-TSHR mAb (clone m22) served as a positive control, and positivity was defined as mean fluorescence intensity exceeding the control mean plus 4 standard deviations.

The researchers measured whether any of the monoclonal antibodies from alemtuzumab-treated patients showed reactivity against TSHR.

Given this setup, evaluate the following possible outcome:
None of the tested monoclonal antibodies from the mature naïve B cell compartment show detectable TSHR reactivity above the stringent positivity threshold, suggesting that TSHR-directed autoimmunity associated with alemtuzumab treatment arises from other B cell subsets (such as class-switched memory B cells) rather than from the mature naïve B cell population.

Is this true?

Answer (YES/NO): YES